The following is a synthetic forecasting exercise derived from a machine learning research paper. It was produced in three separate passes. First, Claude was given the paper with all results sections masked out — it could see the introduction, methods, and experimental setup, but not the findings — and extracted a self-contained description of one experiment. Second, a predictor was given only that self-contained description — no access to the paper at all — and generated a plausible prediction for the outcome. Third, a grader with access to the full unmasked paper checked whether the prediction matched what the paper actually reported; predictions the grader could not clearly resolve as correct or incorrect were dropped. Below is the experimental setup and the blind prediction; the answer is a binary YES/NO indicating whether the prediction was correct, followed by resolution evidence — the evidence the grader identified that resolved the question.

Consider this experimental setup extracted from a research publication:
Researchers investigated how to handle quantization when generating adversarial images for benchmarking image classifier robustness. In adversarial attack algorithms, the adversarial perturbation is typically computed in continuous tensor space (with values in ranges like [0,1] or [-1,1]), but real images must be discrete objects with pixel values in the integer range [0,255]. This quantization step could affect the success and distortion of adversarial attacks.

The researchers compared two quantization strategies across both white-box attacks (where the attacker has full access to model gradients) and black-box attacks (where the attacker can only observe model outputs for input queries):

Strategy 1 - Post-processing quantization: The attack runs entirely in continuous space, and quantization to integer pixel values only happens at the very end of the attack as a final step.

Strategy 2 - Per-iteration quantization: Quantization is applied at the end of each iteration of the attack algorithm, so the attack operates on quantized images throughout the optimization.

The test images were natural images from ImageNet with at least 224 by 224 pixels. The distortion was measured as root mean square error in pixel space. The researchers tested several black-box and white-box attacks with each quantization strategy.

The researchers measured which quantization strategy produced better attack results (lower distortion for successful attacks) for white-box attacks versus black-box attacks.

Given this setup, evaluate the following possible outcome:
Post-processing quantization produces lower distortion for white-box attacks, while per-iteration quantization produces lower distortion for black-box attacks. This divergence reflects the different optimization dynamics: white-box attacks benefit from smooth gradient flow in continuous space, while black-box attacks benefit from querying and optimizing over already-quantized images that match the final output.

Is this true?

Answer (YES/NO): YES